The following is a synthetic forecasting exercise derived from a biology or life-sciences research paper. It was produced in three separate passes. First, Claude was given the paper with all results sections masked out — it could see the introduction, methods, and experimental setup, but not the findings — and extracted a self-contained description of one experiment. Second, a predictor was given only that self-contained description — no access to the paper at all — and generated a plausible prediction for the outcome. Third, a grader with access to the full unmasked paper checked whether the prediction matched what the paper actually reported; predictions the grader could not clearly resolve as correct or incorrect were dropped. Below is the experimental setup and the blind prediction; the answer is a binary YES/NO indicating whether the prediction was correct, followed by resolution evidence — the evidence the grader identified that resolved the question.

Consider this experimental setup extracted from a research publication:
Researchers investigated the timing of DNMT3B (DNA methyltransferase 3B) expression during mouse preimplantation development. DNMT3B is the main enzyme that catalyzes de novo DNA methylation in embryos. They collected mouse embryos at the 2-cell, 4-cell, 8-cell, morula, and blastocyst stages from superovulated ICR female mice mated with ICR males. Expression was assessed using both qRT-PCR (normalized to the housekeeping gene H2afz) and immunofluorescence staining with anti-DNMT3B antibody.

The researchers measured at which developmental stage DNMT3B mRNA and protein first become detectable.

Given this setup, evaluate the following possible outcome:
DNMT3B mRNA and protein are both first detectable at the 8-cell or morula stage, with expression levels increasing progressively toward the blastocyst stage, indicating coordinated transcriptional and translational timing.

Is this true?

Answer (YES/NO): YES